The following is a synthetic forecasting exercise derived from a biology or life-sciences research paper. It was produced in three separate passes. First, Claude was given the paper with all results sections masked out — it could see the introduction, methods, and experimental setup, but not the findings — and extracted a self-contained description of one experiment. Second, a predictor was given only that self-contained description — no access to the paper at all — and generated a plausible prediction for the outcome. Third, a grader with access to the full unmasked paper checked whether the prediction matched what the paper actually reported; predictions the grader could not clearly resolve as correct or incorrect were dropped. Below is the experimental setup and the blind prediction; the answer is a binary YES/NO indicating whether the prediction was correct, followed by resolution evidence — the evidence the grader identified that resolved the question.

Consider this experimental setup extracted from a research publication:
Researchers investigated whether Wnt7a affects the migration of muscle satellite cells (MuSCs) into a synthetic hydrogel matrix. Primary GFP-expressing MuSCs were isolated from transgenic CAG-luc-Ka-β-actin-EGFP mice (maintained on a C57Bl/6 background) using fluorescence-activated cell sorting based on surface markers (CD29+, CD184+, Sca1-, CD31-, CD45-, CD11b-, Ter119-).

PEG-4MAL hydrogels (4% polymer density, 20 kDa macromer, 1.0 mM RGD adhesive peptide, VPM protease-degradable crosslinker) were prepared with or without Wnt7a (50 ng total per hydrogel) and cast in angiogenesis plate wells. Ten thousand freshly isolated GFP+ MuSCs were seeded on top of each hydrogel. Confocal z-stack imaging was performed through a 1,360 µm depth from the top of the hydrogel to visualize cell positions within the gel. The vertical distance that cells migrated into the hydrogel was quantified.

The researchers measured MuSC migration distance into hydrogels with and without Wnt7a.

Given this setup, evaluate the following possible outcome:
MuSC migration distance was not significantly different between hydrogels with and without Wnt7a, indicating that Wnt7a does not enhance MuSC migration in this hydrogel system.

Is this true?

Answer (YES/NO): NO